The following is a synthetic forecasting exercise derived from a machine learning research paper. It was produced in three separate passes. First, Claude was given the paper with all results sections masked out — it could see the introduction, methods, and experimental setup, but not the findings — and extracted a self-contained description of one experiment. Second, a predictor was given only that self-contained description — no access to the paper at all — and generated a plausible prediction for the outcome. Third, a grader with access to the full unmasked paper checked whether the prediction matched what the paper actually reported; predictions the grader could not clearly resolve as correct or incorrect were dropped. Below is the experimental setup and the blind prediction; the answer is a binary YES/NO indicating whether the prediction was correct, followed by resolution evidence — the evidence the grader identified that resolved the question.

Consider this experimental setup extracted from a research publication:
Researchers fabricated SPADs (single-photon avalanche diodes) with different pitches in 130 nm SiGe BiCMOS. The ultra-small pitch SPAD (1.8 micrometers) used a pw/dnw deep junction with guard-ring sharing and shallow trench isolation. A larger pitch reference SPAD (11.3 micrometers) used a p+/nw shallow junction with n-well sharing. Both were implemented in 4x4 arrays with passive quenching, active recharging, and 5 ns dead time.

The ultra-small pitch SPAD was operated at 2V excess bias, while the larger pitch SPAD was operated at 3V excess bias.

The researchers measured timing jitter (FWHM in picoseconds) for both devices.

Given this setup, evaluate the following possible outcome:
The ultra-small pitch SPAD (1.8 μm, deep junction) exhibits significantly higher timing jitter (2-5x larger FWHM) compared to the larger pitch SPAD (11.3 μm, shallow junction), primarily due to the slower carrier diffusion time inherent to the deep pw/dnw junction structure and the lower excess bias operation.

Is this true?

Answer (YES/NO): NO